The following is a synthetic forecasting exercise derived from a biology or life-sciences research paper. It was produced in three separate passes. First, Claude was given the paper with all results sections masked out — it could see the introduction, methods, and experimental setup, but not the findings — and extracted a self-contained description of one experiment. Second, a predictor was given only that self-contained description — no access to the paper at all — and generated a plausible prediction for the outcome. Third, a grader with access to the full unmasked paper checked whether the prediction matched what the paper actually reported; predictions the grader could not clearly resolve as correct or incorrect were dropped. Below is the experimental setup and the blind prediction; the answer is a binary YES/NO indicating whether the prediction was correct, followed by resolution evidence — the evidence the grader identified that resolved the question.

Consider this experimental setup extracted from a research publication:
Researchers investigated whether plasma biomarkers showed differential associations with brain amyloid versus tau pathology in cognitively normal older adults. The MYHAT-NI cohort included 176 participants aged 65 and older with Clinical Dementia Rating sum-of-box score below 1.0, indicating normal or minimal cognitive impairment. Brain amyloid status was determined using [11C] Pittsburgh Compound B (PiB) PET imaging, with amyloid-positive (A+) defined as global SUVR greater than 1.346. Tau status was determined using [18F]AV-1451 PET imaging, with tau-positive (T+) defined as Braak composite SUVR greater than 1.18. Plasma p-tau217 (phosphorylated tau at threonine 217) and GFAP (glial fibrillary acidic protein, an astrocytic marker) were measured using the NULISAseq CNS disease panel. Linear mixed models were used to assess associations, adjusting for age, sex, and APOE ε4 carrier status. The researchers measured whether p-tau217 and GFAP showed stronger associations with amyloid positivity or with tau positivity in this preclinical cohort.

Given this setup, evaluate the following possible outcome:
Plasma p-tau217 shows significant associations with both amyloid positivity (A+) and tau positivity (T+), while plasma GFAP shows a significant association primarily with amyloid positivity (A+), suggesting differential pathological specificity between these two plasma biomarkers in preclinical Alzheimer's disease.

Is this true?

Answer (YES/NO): YES